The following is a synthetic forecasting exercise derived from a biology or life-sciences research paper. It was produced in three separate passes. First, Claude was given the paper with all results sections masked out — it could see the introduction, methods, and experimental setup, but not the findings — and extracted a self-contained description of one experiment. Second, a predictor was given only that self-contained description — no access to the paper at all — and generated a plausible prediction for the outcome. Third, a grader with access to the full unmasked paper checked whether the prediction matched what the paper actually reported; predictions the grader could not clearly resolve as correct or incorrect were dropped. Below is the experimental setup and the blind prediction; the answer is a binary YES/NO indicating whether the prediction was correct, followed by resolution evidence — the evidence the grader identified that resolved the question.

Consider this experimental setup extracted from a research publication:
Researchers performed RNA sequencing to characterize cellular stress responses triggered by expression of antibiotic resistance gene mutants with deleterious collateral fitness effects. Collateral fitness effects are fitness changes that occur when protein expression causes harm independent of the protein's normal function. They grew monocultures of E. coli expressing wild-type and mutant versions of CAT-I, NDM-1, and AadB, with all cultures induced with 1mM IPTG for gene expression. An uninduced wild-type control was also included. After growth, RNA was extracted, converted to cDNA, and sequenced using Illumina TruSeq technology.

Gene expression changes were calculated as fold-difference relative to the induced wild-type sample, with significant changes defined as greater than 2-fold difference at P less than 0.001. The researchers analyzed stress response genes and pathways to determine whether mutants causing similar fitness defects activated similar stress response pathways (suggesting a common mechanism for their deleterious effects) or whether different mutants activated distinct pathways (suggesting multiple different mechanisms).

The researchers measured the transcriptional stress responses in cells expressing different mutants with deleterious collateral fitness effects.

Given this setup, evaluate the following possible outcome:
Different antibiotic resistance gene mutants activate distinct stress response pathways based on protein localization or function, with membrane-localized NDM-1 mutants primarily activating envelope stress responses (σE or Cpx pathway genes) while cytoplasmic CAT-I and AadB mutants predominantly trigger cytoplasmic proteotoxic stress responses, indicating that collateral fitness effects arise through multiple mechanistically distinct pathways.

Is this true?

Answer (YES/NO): NO